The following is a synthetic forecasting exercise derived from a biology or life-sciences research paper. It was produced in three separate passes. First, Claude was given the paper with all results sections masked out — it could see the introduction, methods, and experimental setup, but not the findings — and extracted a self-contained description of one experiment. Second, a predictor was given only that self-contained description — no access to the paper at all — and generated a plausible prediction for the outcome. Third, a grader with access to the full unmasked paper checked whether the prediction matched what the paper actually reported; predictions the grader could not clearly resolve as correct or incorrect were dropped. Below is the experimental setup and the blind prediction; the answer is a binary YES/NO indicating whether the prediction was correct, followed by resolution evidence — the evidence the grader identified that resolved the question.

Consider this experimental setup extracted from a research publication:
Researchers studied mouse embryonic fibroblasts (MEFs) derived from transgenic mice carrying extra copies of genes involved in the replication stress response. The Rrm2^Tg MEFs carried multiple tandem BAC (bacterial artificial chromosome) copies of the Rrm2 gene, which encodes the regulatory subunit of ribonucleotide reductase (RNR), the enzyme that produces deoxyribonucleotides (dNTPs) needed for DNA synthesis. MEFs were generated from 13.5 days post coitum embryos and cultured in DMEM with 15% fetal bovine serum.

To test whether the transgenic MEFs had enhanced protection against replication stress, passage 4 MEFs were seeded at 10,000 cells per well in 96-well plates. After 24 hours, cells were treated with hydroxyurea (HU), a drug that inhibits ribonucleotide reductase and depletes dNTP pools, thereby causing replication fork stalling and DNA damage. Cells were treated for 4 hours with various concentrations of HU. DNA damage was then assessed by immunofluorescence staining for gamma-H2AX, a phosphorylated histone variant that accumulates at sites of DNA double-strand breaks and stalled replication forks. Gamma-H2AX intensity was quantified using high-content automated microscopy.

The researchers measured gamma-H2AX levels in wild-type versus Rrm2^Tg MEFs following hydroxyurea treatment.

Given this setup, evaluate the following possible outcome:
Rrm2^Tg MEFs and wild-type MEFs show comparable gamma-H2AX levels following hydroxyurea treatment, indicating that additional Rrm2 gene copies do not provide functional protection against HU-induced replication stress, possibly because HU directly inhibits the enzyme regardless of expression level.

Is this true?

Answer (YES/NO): NO